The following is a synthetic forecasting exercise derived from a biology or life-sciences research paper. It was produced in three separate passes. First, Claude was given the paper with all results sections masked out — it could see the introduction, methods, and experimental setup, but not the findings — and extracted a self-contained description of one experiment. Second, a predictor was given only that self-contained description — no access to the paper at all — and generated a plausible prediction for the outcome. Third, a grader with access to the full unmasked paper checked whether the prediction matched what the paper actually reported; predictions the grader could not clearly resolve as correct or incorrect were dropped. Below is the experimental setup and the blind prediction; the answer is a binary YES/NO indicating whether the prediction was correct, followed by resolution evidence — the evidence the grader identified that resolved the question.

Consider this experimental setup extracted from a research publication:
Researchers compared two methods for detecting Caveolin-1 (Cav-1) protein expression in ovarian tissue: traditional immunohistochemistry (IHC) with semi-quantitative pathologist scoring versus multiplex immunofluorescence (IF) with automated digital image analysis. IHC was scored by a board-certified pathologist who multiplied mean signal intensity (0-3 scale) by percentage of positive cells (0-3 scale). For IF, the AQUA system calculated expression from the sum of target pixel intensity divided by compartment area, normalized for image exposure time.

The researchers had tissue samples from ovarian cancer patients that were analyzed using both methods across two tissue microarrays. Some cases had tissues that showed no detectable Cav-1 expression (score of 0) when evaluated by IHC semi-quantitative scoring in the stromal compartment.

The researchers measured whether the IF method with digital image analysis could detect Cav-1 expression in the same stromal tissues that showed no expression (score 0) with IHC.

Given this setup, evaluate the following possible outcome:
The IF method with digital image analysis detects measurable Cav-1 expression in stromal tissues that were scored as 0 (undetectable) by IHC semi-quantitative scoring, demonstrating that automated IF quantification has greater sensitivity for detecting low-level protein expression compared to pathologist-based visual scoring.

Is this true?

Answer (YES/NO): YES